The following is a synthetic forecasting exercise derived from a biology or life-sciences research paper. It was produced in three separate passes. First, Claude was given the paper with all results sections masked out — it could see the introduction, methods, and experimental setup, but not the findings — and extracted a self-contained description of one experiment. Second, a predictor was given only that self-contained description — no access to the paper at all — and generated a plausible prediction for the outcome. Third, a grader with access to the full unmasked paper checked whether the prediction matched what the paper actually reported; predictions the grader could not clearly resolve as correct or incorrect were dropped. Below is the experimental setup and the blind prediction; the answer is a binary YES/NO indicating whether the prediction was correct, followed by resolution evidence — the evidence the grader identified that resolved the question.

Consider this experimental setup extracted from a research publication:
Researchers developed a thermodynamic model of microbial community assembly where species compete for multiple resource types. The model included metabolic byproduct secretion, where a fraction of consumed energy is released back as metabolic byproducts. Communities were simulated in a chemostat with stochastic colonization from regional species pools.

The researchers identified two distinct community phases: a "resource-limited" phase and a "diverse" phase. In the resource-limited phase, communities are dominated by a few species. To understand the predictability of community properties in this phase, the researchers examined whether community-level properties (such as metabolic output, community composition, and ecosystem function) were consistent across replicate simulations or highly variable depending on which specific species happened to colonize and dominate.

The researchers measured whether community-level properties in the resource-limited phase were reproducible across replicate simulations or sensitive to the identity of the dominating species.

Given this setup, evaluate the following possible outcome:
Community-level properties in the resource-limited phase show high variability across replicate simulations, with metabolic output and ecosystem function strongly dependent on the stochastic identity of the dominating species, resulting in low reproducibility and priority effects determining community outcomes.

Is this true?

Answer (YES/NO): YES